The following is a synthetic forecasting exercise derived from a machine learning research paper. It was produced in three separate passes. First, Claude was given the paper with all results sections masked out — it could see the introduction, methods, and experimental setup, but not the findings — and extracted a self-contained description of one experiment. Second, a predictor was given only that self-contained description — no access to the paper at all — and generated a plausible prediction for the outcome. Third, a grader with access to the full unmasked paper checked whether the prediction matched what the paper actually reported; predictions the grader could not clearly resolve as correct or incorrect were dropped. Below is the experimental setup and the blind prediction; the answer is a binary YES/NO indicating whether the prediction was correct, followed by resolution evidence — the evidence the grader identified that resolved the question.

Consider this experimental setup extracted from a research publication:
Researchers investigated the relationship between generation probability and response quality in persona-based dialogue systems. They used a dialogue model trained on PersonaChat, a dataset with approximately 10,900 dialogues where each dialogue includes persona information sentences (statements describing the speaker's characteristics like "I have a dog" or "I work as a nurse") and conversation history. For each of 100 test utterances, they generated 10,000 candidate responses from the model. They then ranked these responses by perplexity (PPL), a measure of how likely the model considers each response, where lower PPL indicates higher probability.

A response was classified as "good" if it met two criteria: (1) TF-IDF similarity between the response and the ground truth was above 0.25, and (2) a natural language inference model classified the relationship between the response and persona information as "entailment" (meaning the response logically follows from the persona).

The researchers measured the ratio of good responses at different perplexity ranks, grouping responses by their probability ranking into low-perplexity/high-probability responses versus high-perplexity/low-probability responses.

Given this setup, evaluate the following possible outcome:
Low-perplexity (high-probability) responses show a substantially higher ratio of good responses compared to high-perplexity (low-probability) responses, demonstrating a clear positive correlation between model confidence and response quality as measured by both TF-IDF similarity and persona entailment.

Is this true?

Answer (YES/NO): NO